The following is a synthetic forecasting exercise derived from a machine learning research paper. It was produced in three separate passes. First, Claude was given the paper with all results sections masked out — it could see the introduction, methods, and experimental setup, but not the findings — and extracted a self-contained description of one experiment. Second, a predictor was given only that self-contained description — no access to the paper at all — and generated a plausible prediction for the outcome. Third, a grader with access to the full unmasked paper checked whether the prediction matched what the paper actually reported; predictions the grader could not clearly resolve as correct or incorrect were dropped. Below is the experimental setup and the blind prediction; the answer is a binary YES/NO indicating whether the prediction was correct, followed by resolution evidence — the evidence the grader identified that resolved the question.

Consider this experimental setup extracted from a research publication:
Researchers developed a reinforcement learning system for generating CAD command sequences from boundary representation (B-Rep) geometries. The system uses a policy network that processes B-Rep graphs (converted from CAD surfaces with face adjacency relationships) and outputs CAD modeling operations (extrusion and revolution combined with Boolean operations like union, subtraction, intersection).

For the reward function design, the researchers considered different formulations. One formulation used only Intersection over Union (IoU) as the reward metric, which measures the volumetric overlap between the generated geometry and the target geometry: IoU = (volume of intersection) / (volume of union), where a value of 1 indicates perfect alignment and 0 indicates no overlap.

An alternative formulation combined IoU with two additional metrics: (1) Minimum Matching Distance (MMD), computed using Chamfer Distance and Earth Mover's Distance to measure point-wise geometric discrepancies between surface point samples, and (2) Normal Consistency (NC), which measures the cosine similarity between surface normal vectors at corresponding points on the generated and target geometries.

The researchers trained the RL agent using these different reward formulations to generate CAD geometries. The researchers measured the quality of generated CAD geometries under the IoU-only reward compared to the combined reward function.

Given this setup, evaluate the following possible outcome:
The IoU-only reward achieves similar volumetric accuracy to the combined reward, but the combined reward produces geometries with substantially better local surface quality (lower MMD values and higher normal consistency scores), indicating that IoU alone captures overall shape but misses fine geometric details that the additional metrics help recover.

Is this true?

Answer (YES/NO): NO